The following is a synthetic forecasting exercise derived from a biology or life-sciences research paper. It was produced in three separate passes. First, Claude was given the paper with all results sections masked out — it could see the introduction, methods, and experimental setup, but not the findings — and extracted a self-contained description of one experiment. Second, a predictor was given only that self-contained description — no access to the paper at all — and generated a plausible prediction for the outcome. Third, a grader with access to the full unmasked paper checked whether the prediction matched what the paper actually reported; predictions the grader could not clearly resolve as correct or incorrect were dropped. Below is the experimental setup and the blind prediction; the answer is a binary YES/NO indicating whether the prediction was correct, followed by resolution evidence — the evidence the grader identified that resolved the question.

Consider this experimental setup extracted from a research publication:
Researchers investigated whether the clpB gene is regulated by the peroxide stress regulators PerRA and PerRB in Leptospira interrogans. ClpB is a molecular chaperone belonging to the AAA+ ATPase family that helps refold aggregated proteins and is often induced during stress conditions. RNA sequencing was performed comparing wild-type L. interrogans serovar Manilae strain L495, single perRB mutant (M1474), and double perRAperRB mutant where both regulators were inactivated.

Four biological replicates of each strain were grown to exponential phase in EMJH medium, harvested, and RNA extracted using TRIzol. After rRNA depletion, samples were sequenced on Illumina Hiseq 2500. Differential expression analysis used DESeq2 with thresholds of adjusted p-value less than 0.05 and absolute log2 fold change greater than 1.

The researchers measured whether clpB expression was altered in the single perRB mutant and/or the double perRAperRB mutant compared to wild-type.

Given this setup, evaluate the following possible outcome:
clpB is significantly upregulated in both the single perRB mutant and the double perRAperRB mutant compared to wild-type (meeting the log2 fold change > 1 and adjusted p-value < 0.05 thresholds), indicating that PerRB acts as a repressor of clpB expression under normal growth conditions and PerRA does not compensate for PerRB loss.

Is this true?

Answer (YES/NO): NO